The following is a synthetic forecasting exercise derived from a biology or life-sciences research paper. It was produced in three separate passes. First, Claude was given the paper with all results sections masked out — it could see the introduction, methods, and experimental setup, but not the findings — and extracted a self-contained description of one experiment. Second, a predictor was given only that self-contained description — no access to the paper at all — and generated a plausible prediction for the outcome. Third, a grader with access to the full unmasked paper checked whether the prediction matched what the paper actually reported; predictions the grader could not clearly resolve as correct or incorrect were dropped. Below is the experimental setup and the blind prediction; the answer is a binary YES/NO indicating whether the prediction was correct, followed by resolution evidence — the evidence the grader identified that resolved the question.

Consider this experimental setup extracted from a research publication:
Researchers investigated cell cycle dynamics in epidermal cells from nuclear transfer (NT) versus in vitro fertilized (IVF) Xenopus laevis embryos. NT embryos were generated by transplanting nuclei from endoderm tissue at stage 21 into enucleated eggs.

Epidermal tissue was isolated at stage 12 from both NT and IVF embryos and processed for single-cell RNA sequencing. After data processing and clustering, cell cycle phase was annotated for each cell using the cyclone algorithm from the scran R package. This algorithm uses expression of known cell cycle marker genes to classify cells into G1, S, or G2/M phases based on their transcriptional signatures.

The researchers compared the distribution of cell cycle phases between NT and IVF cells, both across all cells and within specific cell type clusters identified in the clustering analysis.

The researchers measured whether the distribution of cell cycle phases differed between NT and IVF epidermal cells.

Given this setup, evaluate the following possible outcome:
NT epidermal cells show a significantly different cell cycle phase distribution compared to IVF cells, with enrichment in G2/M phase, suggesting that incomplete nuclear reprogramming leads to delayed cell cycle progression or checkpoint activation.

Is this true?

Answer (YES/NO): NO